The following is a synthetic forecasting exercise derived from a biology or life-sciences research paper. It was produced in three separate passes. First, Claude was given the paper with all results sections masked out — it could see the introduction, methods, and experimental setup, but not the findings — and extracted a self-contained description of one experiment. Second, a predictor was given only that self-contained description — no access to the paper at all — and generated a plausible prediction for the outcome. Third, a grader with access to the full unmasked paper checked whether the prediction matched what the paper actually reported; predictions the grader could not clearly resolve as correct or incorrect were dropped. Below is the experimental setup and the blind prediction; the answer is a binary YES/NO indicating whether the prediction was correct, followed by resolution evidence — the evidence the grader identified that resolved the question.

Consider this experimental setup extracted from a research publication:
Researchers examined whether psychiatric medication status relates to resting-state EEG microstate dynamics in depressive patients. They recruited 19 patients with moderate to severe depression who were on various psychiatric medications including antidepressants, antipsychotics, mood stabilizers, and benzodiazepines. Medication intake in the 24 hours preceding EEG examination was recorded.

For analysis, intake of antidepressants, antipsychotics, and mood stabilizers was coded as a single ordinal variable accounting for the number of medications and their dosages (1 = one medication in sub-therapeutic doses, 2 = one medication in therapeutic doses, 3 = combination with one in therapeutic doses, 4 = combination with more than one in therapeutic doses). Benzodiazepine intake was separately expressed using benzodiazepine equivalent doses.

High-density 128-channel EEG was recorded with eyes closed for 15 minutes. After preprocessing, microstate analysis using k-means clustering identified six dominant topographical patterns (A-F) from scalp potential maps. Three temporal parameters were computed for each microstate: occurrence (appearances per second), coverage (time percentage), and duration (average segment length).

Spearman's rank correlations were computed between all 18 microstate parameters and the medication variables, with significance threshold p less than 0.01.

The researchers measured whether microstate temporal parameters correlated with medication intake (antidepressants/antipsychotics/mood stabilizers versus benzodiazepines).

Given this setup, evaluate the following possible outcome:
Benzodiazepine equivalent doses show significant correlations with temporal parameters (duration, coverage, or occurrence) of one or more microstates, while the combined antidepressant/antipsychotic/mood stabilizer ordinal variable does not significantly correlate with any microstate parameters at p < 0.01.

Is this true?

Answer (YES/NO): NO